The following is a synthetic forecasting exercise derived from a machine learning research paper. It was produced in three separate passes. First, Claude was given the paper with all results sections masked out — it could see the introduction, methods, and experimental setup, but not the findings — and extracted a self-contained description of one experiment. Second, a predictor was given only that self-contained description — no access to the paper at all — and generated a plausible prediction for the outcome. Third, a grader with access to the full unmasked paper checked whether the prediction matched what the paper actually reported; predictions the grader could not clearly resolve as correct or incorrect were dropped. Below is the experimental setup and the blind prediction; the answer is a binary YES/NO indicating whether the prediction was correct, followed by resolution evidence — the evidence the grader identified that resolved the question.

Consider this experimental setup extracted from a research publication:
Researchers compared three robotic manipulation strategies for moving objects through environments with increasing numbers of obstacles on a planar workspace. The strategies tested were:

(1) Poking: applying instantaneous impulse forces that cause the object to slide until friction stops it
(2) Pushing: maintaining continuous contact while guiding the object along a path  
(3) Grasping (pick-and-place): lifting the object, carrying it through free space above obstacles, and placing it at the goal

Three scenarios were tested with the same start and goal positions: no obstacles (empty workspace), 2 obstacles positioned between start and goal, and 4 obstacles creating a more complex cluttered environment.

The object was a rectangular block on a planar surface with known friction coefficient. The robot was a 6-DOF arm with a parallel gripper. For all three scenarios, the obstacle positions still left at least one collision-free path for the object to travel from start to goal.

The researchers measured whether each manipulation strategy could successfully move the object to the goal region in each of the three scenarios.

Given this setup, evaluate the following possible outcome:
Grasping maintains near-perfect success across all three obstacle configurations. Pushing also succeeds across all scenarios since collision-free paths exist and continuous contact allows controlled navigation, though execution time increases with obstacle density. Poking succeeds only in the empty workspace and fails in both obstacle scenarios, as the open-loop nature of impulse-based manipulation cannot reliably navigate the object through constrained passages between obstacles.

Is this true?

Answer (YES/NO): NO